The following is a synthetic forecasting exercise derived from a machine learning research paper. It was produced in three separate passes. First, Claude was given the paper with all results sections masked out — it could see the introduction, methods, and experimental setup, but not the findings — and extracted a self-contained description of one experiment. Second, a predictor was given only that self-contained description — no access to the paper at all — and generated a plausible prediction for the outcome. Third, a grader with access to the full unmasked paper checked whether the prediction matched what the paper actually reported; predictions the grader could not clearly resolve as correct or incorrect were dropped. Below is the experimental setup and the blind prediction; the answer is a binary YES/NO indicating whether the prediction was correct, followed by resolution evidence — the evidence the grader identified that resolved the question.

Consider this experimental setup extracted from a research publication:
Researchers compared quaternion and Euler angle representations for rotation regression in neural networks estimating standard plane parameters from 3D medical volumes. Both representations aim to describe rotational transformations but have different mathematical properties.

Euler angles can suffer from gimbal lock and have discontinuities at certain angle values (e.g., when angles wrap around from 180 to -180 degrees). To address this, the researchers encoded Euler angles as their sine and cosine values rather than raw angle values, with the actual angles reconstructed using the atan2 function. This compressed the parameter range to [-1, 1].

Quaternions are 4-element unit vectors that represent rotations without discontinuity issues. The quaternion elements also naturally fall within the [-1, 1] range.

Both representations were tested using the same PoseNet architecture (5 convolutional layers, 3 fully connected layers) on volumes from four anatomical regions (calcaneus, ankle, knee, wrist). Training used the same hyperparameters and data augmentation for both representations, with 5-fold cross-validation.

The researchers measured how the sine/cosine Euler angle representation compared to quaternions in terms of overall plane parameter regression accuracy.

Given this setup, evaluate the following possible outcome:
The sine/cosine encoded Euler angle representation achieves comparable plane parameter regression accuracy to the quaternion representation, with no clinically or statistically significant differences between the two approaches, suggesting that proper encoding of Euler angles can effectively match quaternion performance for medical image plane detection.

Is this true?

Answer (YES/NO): NO